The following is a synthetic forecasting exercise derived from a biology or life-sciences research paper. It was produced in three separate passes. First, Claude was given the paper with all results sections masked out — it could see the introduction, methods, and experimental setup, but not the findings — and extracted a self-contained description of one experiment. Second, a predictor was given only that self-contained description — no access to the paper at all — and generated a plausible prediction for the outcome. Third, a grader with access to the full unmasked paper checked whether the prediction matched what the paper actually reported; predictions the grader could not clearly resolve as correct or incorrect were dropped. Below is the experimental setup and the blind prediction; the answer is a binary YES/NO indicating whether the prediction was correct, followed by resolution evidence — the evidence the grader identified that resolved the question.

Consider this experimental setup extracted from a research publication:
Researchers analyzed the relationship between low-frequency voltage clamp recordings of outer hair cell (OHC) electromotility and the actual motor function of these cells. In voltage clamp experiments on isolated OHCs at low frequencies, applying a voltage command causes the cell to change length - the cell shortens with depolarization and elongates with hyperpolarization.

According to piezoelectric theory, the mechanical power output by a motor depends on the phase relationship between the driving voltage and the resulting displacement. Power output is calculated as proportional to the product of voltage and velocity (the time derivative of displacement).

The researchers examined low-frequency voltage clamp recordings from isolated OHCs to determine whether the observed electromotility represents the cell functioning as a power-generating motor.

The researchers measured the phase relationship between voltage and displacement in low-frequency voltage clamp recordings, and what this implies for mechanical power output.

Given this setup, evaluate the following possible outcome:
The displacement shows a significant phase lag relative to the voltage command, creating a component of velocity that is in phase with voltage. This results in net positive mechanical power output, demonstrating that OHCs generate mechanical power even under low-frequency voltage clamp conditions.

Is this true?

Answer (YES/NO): NO